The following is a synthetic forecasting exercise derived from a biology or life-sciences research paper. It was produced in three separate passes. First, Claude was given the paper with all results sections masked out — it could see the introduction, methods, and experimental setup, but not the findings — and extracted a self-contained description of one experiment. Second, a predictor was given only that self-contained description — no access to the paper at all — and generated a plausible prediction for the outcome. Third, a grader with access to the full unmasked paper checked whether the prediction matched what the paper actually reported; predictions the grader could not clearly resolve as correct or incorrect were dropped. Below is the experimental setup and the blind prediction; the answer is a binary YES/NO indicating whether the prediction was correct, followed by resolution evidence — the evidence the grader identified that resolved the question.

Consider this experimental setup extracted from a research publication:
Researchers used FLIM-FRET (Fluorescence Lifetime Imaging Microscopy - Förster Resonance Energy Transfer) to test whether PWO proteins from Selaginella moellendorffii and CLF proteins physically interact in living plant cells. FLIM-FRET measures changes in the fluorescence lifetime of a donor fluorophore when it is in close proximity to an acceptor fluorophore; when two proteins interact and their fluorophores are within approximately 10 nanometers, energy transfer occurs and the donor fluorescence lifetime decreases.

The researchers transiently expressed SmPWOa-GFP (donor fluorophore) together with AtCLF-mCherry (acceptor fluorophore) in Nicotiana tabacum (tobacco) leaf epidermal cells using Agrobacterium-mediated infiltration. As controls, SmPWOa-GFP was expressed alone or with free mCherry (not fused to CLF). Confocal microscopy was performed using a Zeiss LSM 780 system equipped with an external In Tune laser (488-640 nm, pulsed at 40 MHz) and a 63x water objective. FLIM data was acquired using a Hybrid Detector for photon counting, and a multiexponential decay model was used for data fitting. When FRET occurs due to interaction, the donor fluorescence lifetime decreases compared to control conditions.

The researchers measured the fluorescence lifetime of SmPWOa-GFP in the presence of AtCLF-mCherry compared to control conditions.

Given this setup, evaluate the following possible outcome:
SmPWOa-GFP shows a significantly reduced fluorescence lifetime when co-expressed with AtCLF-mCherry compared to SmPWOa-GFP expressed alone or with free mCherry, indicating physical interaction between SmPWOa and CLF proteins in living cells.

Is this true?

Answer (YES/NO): YES